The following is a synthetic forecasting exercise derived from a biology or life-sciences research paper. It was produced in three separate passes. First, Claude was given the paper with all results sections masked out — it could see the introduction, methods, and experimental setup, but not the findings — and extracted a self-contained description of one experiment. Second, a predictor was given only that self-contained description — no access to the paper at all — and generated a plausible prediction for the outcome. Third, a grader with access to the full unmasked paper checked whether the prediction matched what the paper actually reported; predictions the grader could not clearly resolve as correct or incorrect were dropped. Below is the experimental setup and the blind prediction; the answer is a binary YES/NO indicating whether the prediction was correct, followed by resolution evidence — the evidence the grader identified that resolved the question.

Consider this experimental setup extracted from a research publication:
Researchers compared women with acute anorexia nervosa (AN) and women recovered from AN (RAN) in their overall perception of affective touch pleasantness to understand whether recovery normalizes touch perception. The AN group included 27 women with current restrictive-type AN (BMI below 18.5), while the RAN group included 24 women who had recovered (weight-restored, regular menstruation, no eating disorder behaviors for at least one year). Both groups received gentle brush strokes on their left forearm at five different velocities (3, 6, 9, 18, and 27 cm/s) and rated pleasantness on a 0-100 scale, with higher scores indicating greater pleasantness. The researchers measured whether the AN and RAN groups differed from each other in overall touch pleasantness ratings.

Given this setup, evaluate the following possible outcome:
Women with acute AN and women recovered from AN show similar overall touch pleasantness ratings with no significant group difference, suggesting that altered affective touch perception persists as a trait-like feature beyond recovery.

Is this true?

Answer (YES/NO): YES